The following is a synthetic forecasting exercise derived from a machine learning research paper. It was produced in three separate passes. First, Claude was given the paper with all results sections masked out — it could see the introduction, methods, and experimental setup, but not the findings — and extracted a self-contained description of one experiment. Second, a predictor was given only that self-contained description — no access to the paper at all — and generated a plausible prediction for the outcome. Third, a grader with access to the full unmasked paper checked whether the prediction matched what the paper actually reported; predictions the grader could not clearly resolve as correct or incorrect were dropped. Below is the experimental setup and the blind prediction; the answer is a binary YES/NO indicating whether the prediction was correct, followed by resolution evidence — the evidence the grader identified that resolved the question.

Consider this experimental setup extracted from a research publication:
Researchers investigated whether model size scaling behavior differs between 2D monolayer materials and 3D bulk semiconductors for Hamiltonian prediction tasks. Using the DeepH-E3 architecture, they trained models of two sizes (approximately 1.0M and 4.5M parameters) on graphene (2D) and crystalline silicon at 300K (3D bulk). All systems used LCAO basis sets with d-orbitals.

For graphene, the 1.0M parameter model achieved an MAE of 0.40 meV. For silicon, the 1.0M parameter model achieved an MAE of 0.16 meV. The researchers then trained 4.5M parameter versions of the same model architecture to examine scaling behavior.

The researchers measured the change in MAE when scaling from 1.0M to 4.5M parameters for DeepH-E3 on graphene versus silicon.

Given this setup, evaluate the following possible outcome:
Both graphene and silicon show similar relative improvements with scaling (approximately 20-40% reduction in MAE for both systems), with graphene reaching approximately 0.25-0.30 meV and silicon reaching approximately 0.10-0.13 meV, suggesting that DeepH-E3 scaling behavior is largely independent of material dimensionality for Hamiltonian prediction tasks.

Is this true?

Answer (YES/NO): YES